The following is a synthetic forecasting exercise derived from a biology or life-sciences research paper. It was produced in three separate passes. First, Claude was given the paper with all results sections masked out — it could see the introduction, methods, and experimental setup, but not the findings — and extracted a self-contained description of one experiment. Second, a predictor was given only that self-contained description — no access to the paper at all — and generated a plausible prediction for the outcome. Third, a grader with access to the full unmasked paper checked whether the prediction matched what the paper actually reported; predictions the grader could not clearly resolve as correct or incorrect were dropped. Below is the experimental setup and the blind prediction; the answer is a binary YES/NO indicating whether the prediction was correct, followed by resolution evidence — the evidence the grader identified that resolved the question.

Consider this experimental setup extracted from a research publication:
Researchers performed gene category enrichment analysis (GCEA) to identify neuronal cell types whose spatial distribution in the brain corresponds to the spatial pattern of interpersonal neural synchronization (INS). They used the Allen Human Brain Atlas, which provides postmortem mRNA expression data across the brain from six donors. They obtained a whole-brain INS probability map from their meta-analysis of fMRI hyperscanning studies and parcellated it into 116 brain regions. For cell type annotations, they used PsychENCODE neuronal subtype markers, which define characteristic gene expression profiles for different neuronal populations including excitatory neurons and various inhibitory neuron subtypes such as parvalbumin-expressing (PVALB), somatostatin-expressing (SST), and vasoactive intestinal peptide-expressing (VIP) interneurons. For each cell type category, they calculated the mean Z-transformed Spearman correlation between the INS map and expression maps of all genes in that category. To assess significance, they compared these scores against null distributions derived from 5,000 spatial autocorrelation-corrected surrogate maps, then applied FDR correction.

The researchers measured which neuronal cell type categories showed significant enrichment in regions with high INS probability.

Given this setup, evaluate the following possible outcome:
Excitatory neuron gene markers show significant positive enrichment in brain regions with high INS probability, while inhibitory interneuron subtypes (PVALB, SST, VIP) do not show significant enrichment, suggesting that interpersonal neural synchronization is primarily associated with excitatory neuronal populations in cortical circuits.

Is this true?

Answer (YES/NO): NO